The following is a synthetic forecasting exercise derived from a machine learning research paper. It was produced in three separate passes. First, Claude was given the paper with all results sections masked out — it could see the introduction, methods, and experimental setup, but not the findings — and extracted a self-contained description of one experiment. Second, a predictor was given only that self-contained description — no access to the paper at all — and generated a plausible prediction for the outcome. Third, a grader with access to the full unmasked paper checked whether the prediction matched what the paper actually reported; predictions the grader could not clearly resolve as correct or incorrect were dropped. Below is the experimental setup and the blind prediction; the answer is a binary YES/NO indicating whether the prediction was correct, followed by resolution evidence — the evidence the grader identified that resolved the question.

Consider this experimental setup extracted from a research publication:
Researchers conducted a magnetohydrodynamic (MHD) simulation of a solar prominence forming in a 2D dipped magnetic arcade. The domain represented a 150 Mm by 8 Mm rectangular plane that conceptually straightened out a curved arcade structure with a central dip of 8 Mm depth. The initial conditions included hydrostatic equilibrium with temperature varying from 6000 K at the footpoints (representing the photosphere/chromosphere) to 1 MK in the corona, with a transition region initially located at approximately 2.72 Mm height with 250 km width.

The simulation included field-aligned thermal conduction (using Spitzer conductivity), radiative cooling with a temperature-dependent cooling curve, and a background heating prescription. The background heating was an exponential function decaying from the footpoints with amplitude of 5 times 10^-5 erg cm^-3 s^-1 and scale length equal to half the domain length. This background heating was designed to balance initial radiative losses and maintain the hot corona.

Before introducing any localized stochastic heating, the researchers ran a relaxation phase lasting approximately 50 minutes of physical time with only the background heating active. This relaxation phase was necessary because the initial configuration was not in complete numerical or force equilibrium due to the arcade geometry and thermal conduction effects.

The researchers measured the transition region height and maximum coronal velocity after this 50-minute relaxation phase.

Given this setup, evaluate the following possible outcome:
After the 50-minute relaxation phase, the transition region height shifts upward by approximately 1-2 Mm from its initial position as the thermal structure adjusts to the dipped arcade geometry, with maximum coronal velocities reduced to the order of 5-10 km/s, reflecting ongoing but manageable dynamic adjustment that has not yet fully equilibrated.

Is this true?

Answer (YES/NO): NO